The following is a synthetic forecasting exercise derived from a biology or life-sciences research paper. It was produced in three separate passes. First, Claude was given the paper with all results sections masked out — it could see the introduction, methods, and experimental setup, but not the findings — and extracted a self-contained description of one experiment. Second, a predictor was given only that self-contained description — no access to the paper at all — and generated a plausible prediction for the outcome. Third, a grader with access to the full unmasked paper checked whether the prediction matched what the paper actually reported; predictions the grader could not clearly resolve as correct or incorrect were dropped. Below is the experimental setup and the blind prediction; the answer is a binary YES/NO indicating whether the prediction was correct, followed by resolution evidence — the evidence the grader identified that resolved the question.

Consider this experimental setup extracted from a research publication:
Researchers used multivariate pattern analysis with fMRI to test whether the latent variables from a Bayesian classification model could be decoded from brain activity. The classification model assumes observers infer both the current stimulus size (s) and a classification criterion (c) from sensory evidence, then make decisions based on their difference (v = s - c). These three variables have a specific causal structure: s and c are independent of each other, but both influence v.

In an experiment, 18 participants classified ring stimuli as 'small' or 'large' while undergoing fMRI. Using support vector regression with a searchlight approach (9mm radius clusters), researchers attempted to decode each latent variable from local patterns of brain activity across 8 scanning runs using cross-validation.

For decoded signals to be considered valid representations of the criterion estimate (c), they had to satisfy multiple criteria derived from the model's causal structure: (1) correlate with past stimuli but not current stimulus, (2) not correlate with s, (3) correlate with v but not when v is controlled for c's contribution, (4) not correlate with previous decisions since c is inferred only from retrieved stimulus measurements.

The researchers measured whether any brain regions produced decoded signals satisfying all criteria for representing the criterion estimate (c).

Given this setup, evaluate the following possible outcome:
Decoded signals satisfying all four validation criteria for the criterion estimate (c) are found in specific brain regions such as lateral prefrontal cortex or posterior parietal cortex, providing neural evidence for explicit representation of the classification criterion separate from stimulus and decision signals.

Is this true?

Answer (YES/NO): YES